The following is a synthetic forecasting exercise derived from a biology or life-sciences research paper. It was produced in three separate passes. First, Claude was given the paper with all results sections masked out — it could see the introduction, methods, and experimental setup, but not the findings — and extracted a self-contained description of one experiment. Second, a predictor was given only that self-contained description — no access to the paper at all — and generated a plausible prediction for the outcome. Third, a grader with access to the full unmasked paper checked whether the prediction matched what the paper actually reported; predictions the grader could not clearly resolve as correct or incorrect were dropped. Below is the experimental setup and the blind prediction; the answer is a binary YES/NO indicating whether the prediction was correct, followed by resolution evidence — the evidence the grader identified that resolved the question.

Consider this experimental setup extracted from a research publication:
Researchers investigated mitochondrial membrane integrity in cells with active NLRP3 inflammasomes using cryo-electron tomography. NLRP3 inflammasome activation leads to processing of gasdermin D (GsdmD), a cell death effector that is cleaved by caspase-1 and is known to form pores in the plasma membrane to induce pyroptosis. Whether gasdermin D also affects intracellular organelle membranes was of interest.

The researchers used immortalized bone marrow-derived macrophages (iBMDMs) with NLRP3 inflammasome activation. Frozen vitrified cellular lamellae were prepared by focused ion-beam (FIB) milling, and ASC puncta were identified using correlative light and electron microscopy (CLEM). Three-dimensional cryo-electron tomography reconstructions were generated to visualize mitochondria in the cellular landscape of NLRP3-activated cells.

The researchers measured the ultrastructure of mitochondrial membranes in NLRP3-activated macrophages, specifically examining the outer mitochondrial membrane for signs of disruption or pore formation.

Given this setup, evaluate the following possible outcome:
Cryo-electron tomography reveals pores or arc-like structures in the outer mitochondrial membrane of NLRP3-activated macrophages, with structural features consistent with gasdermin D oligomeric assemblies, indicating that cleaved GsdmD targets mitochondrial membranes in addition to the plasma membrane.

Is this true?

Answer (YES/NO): NO